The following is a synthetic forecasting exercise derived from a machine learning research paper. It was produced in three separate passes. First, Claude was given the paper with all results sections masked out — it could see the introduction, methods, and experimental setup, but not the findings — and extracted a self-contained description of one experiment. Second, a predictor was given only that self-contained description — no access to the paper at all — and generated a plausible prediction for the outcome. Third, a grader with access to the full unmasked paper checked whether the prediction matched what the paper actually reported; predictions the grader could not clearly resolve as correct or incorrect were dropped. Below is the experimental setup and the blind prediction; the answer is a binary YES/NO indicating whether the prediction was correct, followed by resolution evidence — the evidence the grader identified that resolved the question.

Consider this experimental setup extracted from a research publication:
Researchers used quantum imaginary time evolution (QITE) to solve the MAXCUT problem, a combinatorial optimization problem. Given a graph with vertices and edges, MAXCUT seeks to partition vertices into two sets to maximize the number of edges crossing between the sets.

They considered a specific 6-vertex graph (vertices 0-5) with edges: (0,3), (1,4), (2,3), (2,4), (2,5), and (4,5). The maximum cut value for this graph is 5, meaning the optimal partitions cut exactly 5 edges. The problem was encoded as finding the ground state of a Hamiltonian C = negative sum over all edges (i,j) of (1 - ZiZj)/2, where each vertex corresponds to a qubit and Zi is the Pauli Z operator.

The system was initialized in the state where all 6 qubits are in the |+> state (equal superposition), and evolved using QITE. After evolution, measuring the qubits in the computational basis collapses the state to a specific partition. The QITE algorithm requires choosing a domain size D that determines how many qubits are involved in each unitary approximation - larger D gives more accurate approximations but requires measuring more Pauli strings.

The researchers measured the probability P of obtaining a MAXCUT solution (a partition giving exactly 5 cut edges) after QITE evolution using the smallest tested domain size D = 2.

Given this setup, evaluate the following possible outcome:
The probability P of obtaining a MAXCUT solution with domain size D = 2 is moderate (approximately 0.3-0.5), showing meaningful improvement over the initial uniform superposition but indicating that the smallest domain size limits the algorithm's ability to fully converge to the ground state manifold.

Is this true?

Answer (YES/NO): NO